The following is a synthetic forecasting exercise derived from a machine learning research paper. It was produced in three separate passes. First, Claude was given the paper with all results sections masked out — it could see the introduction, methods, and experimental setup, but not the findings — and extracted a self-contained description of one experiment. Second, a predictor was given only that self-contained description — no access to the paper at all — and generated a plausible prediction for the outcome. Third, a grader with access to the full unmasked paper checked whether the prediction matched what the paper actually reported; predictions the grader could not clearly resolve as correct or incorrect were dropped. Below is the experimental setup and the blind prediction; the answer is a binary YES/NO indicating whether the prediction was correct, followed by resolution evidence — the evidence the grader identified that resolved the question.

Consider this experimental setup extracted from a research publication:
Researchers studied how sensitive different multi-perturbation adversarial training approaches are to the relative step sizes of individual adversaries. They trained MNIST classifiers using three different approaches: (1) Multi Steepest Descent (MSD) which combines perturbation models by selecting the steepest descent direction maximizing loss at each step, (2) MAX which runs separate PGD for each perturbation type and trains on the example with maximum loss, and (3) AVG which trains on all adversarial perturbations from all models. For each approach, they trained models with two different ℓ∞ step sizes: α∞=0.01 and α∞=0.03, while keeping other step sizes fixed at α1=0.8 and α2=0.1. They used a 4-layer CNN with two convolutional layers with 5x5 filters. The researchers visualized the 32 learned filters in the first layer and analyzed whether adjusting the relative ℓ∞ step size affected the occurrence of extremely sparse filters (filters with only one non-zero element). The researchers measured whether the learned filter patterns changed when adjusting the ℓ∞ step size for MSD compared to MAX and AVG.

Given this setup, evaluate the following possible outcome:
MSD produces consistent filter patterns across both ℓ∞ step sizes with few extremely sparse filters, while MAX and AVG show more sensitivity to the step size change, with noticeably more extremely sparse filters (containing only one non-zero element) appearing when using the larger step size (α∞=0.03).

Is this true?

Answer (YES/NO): NO